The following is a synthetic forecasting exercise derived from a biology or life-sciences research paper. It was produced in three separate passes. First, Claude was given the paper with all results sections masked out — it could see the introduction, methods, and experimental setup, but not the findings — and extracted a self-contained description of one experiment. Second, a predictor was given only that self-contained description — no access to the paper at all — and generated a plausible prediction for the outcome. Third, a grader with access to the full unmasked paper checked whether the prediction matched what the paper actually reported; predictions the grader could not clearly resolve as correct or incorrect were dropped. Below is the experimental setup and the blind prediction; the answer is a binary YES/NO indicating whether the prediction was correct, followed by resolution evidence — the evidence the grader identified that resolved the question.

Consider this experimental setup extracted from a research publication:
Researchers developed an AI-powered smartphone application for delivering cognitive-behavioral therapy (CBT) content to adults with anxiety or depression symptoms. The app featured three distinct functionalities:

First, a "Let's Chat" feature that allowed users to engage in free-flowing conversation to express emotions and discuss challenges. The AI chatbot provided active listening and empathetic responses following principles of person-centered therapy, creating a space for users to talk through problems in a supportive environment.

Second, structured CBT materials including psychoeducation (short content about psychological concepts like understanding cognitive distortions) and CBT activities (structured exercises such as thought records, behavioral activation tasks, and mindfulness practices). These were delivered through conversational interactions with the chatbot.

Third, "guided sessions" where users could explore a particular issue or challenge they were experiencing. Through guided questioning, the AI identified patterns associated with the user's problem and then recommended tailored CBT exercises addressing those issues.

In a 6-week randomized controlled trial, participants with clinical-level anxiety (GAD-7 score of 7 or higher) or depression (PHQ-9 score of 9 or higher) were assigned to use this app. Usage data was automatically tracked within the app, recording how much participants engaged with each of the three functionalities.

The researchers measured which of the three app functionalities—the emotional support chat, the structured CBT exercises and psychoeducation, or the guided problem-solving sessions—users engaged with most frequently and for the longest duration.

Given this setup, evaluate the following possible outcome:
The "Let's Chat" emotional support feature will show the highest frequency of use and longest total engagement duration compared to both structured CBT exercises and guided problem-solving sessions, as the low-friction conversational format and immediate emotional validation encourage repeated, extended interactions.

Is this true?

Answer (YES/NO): NO